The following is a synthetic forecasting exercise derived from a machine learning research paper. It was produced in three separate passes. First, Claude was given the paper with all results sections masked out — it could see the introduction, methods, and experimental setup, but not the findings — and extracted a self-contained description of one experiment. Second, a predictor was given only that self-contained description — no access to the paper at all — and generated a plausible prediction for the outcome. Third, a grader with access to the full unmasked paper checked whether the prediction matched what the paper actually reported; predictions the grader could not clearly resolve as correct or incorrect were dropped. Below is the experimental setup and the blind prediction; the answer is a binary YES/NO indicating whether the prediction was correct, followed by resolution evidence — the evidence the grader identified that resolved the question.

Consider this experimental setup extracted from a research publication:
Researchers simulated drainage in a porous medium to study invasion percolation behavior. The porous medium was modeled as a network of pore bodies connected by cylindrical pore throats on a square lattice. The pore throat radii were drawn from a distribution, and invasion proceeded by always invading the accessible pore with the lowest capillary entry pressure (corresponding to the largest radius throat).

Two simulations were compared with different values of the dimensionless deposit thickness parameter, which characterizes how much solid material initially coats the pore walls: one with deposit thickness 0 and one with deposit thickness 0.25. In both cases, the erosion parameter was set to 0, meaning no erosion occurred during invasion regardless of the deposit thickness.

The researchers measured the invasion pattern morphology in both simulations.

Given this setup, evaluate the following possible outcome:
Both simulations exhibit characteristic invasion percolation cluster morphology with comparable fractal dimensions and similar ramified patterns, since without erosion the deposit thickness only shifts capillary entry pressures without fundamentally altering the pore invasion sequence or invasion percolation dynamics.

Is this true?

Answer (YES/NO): YES